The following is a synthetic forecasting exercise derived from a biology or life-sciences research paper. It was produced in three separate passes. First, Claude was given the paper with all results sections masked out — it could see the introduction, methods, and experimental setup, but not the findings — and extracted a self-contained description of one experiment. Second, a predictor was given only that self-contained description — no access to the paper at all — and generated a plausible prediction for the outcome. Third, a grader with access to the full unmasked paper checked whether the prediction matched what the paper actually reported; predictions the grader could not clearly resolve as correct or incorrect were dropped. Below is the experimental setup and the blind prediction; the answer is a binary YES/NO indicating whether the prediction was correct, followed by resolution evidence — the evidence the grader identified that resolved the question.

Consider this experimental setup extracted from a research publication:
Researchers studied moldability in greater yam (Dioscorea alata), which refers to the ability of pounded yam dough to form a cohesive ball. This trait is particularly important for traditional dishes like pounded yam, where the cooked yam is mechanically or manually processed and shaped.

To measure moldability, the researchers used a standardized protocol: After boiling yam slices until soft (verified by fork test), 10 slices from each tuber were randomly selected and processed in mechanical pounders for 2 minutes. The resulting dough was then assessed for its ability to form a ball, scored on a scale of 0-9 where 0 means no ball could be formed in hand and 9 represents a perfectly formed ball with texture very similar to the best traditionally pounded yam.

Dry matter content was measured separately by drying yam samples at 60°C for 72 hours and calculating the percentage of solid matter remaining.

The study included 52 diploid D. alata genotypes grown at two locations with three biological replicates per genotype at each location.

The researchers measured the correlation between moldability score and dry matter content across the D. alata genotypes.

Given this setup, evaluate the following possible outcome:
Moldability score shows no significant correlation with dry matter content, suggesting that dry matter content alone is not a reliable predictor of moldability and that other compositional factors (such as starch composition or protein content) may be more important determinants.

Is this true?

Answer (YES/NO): NO